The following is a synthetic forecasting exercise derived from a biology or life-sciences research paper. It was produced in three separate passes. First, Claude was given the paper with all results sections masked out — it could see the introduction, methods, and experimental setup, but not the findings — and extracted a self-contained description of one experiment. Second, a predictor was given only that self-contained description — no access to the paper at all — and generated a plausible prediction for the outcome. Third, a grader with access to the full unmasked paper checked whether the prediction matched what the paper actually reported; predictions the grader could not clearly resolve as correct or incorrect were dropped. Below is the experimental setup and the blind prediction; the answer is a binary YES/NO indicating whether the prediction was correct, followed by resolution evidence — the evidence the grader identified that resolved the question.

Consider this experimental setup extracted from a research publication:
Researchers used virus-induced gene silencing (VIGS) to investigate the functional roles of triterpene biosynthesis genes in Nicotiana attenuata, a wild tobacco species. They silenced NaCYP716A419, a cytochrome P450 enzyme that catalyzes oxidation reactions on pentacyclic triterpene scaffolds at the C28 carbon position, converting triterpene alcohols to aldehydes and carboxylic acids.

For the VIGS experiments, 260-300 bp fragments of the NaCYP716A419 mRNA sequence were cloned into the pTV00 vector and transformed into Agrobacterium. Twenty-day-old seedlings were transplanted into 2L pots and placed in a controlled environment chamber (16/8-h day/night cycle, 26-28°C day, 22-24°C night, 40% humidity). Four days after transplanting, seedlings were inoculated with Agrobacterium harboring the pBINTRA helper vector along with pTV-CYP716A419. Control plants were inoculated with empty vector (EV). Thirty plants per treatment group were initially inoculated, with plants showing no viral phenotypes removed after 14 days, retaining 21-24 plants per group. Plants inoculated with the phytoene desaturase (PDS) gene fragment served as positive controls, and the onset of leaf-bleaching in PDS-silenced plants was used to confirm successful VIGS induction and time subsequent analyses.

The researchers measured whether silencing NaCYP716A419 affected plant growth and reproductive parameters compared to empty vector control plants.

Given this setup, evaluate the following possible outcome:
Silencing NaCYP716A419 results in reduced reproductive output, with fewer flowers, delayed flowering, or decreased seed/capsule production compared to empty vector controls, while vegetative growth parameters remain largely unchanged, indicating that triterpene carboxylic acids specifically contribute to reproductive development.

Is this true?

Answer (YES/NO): NO